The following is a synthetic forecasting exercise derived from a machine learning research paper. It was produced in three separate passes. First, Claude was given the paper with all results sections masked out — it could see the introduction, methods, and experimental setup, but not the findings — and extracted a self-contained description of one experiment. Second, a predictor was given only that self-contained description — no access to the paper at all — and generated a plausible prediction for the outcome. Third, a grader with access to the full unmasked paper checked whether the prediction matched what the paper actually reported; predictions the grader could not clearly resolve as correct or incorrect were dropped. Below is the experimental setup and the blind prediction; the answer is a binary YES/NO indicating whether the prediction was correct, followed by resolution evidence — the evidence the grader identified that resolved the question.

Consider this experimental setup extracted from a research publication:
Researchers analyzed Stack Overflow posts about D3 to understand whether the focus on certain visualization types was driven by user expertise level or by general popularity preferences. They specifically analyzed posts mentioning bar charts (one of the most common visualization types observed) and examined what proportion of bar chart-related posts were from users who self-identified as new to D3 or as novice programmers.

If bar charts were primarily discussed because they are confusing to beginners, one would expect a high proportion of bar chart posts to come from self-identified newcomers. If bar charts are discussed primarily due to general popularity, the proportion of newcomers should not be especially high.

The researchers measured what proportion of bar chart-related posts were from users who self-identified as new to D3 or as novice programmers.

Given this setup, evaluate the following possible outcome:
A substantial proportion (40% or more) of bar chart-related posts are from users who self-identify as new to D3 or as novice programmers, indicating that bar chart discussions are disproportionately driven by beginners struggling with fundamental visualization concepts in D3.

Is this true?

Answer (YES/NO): NO